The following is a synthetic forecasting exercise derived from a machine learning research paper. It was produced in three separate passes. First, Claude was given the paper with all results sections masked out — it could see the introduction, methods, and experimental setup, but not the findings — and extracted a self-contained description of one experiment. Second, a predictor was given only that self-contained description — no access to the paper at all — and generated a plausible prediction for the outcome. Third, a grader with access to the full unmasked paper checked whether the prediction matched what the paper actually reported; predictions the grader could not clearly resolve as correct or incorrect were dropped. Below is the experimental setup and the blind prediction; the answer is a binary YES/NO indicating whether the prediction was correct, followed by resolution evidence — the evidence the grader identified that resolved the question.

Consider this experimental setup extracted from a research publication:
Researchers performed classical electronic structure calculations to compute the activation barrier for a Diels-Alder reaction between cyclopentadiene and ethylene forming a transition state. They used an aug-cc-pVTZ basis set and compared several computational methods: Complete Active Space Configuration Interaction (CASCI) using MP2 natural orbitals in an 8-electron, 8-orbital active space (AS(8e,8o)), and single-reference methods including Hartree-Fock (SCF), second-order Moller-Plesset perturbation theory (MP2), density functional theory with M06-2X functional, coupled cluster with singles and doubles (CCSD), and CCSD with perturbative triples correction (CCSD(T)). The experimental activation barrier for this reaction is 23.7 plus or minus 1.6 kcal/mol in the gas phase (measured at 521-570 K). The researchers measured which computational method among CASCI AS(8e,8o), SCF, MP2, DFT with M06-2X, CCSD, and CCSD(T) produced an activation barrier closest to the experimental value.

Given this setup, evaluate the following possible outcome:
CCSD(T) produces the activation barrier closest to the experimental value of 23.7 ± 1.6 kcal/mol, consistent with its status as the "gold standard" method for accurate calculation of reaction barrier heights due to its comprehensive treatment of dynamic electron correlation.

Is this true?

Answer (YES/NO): NO